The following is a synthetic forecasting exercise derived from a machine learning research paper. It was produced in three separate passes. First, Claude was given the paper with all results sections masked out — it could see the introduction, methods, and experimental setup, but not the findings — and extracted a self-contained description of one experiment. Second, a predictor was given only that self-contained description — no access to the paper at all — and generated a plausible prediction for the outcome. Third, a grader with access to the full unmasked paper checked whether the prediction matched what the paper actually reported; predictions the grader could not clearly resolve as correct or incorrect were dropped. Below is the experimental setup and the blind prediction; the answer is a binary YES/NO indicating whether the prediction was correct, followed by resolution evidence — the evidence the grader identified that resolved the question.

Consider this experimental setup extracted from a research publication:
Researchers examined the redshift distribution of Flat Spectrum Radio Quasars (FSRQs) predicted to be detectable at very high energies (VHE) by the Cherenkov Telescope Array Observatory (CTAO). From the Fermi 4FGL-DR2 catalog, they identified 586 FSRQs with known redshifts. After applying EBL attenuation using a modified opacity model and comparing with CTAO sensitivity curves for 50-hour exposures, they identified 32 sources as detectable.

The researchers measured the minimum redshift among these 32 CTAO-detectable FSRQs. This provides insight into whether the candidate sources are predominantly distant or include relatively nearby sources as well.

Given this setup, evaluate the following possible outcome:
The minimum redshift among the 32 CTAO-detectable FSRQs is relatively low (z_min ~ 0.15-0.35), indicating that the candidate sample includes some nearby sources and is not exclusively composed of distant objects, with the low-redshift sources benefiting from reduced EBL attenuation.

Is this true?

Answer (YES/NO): YES